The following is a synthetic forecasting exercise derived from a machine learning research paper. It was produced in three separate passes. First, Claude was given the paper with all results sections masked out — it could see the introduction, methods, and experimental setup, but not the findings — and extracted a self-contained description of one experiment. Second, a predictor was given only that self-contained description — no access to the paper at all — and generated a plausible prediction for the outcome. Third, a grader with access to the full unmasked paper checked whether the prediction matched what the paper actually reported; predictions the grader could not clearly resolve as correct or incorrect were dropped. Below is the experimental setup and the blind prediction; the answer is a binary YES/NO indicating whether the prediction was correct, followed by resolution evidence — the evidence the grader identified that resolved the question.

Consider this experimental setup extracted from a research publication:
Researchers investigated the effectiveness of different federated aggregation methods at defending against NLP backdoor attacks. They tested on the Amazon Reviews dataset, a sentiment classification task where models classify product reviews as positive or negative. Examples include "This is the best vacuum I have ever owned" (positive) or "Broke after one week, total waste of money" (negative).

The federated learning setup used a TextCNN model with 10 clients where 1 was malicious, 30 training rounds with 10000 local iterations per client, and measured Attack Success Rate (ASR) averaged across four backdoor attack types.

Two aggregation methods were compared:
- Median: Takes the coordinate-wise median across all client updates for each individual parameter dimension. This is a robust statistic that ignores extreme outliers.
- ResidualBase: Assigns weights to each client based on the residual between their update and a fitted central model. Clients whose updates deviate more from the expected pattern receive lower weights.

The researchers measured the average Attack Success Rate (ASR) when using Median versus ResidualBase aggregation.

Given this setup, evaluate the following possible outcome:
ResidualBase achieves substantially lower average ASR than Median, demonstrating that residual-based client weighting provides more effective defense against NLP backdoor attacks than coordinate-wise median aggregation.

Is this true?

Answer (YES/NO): NO